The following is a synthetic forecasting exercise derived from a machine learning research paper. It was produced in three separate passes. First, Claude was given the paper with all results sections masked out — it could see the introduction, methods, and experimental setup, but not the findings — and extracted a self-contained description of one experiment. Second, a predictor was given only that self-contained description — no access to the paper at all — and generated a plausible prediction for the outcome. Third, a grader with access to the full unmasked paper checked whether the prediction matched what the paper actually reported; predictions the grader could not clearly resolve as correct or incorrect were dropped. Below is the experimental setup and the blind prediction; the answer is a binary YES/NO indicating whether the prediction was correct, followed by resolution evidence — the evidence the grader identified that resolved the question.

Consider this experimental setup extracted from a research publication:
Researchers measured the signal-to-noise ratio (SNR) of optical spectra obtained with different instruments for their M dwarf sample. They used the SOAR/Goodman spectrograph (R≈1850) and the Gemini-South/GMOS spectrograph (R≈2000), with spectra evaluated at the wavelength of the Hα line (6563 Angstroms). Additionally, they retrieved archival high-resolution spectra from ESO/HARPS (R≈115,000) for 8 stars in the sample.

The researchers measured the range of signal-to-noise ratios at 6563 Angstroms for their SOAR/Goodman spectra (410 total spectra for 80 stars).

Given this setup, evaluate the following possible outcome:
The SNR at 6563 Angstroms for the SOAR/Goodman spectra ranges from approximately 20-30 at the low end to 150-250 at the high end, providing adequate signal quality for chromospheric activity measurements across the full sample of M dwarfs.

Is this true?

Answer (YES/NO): NO